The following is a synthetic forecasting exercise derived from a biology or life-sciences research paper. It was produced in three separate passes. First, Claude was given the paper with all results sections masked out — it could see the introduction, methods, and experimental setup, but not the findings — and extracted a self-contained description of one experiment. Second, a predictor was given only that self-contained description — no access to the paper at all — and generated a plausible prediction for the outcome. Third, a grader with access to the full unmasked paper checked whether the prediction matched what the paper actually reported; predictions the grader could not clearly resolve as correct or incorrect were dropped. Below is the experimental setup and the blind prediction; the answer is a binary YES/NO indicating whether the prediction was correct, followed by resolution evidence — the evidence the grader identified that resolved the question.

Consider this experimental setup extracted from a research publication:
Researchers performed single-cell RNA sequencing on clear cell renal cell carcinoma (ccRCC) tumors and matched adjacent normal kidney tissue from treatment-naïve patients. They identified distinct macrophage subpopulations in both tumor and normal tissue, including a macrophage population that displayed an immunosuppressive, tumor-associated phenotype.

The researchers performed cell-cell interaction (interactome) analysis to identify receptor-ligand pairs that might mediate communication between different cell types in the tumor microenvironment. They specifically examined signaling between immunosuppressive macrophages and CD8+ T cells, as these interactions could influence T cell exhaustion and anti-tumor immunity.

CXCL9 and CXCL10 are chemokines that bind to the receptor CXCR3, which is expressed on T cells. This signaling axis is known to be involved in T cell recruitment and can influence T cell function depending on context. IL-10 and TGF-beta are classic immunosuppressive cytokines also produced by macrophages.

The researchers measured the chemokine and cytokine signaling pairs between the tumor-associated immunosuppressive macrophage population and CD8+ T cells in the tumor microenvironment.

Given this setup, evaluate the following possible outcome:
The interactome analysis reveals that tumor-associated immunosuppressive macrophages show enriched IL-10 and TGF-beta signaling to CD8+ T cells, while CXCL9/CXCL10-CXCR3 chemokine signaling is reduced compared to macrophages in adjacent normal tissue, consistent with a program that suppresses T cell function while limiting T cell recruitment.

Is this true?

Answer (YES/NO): NO